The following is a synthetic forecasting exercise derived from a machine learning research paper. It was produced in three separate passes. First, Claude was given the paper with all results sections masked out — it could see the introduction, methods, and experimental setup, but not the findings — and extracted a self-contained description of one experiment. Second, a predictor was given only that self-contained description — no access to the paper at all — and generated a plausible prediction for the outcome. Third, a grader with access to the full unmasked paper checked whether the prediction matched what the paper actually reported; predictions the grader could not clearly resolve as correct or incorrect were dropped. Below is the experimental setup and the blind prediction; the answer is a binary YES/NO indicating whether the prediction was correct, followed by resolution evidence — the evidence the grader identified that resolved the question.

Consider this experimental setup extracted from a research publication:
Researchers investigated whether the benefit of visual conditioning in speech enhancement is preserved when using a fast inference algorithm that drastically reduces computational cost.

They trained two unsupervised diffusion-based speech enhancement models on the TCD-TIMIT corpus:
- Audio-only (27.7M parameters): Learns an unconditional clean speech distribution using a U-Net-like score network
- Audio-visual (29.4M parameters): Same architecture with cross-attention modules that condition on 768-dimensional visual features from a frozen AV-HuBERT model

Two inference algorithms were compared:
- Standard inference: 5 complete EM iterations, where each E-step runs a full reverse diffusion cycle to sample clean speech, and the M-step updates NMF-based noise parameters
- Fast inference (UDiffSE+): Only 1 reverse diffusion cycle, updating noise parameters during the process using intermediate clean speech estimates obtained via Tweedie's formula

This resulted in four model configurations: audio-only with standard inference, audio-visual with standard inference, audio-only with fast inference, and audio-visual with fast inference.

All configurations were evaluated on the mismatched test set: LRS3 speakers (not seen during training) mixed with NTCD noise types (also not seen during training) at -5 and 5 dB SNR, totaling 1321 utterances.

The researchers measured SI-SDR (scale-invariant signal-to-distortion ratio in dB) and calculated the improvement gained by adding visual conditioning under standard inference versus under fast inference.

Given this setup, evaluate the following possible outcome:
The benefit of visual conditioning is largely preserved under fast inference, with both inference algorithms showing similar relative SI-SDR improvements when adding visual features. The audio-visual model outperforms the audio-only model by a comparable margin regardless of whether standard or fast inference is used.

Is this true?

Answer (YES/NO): YES